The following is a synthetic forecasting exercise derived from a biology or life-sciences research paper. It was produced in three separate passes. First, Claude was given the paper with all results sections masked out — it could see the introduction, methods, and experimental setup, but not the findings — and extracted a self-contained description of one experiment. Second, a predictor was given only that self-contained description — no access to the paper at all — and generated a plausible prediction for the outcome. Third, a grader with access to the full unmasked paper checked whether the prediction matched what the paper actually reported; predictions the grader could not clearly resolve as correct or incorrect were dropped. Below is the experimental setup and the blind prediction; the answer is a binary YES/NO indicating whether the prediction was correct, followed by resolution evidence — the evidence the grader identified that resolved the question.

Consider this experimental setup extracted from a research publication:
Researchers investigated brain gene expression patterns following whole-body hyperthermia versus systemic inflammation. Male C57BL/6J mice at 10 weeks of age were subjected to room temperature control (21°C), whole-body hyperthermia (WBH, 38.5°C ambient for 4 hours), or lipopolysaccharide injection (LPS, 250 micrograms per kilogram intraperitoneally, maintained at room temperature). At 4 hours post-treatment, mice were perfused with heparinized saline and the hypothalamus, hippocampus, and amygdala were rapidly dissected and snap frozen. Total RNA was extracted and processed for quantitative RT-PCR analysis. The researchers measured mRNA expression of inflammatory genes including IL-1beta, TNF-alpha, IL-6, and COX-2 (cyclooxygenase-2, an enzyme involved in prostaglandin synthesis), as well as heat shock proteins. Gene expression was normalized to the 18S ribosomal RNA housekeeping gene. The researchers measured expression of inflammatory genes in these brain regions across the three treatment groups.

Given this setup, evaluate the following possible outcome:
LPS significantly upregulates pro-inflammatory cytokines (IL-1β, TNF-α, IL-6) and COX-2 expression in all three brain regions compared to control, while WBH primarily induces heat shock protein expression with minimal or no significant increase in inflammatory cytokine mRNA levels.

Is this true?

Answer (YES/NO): NO